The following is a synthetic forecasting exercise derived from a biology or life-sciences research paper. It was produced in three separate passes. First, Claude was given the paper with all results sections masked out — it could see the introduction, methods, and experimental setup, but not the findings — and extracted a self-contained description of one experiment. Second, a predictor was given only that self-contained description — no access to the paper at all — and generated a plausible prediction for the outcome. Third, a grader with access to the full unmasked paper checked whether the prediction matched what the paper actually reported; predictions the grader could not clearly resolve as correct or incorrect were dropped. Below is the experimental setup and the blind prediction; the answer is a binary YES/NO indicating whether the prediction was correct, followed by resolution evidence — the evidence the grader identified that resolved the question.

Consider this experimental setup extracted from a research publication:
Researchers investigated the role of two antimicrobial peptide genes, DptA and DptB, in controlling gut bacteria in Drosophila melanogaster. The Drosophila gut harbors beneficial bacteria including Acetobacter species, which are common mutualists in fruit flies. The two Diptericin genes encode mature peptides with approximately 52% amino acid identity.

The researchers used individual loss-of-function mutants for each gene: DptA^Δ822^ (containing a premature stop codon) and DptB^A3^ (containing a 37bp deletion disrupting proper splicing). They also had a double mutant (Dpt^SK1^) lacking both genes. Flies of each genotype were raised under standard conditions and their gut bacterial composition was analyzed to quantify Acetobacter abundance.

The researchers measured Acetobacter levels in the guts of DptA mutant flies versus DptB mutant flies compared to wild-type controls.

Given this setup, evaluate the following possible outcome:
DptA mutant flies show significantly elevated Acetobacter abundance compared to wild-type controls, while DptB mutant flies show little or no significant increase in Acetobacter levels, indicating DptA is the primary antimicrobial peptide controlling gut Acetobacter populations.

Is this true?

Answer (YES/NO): NO